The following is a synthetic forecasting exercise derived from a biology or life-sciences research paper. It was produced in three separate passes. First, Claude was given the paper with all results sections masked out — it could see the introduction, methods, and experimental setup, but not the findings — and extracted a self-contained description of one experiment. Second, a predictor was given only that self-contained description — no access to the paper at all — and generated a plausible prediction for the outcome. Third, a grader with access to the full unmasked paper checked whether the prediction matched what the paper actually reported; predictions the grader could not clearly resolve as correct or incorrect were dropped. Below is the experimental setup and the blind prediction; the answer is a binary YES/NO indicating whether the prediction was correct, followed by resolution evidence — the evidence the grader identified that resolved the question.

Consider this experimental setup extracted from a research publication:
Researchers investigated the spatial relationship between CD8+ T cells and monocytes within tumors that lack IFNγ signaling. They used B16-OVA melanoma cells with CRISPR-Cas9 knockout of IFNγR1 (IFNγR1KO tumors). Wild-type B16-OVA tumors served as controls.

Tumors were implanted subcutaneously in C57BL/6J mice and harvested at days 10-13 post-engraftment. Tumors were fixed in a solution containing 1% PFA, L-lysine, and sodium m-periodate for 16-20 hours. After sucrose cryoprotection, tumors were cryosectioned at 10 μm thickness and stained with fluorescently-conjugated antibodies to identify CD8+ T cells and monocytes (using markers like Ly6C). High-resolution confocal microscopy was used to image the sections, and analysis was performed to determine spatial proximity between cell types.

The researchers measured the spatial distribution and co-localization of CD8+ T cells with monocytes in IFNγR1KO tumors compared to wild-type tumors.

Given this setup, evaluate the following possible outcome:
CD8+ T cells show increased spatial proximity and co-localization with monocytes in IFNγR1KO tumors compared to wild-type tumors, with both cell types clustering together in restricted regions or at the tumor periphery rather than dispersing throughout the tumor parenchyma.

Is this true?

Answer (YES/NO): NO